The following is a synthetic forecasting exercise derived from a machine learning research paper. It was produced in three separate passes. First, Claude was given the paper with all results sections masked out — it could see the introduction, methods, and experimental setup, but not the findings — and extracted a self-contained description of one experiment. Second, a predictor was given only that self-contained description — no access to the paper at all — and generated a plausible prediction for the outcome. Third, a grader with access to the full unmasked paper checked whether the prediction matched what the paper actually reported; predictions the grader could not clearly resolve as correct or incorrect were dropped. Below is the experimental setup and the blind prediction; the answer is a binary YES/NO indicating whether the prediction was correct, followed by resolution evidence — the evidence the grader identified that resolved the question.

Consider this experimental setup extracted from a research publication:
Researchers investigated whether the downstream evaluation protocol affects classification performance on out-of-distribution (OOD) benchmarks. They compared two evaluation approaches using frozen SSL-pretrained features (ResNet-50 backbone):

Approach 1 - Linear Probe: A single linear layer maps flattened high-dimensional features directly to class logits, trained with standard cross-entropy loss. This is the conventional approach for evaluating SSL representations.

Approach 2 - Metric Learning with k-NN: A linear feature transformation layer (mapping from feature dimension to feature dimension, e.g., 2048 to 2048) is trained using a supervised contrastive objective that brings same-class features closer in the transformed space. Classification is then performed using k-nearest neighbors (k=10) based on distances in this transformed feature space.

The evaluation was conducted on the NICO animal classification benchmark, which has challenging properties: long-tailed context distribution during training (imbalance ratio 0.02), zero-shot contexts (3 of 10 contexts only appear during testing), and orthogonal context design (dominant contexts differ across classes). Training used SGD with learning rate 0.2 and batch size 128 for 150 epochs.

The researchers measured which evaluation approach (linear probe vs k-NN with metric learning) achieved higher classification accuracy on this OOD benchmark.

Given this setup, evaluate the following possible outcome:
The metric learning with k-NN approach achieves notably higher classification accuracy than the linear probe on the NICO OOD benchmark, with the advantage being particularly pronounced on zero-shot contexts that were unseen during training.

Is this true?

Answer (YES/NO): NO